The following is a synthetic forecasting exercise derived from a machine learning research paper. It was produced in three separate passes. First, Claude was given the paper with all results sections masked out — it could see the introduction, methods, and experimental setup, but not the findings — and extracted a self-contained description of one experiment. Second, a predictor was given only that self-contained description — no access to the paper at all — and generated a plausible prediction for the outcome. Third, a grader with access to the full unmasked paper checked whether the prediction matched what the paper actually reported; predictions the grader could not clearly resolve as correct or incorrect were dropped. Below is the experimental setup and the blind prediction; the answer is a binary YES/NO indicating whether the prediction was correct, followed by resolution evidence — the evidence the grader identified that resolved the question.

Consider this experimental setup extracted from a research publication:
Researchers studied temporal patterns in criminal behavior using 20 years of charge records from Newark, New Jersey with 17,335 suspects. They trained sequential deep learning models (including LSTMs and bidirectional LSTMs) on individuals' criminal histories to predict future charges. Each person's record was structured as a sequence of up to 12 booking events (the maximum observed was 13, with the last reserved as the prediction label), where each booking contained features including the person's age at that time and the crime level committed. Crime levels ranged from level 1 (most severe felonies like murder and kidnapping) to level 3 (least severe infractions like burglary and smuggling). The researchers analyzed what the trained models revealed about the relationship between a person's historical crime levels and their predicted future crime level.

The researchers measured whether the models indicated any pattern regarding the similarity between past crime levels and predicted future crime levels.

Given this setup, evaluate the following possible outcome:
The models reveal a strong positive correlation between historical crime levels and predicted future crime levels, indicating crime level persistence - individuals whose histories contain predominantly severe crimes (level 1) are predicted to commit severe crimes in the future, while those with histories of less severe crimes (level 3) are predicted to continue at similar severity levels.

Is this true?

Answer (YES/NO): YES